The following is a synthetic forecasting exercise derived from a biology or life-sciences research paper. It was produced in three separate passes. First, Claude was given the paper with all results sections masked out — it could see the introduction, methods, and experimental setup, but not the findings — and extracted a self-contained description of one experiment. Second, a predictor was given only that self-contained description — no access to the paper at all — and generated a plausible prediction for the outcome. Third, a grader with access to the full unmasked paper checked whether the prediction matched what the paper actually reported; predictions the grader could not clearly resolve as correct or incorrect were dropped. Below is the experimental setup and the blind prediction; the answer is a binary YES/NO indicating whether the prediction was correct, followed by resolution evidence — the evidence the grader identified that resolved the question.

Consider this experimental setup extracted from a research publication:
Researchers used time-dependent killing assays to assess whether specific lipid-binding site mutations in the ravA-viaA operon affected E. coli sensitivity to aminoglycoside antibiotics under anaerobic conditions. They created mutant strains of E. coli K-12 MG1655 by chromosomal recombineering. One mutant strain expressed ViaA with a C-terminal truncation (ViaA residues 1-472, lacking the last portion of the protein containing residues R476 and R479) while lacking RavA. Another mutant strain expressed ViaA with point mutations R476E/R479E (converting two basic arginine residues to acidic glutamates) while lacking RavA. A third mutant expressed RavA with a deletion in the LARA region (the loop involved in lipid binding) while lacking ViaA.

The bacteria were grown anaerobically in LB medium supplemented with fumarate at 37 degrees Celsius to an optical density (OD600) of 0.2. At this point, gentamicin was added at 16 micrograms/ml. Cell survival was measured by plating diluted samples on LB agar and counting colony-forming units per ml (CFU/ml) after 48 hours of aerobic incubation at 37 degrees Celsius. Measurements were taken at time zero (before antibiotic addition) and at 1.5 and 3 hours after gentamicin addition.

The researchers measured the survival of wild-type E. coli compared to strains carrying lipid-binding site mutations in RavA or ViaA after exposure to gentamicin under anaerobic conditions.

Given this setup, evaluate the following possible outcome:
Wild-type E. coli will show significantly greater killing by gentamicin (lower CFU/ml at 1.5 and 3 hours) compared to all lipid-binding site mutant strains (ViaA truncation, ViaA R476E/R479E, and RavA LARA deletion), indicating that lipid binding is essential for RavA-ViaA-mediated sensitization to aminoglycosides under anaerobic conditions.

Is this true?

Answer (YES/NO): YES